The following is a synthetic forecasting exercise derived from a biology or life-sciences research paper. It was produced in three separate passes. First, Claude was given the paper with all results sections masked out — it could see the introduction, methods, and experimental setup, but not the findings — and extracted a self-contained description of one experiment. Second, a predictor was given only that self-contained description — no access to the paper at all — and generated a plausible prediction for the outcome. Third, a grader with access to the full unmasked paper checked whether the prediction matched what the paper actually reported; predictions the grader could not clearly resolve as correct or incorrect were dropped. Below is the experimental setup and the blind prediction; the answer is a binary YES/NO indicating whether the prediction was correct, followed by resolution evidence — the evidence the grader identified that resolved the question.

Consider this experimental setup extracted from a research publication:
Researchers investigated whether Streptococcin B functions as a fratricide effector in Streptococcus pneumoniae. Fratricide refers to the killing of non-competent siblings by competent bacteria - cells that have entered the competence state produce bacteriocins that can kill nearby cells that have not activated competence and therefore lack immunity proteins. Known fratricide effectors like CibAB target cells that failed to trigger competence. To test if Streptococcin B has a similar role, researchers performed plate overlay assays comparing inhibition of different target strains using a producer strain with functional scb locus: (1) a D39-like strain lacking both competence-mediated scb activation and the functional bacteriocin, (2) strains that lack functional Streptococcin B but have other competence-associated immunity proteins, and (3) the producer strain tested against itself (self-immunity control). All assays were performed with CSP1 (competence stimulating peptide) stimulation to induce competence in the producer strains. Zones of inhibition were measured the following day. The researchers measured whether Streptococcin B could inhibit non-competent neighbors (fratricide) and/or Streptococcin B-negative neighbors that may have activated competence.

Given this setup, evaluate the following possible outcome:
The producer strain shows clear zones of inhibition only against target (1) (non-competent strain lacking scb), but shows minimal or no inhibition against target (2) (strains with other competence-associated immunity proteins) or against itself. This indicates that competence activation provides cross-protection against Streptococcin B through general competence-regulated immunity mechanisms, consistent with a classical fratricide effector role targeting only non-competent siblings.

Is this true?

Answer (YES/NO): NO